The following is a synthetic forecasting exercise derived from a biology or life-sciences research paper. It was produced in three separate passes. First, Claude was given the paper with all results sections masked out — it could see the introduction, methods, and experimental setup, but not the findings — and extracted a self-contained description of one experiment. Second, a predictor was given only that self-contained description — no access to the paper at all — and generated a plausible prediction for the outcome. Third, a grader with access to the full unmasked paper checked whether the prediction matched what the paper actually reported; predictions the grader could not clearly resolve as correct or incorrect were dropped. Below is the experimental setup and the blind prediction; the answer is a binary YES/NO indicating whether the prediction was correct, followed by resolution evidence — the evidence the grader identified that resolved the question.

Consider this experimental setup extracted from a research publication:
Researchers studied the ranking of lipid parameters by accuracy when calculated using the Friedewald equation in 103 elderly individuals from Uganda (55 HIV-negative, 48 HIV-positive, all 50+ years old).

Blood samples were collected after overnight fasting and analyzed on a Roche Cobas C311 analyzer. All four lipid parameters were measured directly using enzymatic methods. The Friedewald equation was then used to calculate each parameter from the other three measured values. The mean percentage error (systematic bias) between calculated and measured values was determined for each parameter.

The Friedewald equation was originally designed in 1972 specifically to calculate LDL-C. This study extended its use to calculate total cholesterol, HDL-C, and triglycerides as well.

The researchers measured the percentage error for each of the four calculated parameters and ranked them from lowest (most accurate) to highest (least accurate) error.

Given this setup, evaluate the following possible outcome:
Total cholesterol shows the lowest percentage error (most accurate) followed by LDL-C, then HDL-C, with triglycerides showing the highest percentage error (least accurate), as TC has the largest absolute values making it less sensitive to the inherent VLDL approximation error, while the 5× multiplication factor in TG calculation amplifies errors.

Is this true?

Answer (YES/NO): YES